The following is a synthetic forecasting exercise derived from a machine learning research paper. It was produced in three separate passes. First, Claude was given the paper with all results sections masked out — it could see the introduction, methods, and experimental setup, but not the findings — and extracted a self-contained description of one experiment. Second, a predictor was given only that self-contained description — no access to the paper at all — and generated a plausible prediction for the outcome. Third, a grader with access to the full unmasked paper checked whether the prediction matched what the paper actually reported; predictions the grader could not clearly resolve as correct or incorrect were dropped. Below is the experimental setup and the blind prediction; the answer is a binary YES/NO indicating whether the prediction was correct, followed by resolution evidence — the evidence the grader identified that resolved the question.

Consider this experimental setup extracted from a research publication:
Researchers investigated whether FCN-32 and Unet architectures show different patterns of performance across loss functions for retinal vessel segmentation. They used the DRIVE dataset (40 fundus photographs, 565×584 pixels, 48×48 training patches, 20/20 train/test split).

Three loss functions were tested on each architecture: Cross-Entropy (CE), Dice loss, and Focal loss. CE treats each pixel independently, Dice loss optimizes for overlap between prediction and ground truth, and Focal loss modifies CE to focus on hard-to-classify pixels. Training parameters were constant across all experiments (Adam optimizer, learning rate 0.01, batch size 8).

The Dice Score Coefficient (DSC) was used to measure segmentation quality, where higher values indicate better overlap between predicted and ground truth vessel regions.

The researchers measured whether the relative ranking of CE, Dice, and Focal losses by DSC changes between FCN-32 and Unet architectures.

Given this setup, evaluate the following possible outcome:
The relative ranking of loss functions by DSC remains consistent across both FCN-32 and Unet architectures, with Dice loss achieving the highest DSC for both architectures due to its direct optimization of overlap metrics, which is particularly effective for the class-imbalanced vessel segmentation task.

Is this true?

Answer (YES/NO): NO